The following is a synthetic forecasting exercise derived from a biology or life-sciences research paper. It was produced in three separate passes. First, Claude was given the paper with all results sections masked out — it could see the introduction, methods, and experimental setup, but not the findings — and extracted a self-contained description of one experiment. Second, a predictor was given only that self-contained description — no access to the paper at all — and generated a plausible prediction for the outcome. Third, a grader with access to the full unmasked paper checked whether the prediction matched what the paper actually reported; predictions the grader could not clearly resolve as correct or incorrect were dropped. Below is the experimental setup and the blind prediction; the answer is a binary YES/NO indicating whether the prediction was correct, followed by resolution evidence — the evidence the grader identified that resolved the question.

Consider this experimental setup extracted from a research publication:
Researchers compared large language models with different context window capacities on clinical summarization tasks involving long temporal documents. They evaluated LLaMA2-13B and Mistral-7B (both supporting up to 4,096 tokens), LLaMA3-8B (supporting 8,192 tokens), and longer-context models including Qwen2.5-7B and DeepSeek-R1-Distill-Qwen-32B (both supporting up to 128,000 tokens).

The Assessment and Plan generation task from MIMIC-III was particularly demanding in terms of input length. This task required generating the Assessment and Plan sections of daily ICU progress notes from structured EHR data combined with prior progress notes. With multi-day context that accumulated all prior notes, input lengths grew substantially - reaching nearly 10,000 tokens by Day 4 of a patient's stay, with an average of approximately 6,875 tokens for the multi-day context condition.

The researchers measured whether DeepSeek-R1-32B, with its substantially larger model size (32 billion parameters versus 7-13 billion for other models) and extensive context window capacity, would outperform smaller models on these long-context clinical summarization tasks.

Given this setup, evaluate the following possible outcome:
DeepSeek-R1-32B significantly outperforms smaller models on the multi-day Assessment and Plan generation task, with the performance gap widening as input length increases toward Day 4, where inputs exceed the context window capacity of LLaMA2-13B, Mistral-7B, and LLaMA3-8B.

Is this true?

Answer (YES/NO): NO